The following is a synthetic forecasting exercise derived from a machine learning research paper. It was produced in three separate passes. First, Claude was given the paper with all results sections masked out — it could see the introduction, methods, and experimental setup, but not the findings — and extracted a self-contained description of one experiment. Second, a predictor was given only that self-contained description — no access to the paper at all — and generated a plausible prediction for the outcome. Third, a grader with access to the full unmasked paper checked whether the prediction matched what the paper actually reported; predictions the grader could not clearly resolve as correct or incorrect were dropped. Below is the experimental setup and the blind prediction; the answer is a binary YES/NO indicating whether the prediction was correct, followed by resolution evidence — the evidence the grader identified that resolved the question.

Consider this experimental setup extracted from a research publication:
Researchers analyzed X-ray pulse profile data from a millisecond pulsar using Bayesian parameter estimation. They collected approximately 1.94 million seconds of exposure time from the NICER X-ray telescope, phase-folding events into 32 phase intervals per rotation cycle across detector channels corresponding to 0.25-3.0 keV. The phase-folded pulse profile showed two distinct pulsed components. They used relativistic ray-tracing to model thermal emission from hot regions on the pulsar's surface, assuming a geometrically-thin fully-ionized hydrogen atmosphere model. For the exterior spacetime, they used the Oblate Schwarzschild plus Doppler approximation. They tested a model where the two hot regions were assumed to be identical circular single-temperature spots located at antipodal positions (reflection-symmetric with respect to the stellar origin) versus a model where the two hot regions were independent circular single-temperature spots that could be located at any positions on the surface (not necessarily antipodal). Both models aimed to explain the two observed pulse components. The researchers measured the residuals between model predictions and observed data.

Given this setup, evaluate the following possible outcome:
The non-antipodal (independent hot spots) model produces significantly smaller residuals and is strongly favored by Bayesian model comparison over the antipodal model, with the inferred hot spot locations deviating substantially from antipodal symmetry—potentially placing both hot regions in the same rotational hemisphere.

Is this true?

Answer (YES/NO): YES